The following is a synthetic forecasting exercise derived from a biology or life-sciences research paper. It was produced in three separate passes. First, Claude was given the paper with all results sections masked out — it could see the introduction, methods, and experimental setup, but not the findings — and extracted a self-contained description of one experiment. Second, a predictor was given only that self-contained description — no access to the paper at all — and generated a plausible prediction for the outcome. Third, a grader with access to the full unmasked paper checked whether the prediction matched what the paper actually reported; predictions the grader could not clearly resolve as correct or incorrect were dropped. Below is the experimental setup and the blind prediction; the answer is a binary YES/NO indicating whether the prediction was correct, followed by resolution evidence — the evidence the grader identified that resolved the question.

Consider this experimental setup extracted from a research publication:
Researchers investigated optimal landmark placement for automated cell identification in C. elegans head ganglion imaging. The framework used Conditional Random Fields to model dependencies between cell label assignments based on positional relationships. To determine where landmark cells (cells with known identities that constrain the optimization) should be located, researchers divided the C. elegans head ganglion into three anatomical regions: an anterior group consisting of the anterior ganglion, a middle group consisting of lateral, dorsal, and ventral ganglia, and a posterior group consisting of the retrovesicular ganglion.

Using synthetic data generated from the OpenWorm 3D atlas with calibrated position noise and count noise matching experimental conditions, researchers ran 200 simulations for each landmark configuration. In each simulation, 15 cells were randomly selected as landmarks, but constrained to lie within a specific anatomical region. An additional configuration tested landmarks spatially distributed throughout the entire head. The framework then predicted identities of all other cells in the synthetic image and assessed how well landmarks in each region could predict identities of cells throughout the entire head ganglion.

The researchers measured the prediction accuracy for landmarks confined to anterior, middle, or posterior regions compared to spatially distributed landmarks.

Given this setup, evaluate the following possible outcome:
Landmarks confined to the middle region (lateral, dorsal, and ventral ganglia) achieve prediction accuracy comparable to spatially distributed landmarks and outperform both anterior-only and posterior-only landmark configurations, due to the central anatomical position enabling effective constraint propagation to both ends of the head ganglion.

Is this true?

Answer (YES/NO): YES